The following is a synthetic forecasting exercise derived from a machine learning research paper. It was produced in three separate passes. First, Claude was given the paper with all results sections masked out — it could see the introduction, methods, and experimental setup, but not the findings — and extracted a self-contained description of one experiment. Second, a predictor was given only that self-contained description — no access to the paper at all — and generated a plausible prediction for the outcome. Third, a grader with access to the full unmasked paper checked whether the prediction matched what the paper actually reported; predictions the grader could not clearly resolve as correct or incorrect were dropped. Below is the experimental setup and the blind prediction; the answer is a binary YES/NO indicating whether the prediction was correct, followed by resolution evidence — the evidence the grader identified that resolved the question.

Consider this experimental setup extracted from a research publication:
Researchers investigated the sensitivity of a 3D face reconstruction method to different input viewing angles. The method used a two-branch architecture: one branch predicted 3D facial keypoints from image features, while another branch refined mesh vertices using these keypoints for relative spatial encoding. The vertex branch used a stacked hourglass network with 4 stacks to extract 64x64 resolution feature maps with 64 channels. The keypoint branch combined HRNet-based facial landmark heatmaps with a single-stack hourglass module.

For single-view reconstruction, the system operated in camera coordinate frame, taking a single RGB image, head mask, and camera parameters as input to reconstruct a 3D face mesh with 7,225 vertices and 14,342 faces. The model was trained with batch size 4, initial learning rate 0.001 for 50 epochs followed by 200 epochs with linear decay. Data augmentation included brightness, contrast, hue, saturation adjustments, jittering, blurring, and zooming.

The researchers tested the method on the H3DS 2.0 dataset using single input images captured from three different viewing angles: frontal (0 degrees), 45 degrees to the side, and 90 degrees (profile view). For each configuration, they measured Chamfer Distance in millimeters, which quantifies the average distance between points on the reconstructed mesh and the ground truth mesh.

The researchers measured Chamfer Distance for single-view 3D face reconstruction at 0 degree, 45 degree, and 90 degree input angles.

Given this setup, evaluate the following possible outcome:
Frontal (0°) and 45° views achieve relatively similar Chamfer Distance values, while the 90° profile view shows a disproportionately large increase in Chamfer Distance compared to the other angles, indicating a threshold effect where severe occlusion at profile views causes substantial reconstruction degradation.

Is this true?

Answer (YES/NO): NO